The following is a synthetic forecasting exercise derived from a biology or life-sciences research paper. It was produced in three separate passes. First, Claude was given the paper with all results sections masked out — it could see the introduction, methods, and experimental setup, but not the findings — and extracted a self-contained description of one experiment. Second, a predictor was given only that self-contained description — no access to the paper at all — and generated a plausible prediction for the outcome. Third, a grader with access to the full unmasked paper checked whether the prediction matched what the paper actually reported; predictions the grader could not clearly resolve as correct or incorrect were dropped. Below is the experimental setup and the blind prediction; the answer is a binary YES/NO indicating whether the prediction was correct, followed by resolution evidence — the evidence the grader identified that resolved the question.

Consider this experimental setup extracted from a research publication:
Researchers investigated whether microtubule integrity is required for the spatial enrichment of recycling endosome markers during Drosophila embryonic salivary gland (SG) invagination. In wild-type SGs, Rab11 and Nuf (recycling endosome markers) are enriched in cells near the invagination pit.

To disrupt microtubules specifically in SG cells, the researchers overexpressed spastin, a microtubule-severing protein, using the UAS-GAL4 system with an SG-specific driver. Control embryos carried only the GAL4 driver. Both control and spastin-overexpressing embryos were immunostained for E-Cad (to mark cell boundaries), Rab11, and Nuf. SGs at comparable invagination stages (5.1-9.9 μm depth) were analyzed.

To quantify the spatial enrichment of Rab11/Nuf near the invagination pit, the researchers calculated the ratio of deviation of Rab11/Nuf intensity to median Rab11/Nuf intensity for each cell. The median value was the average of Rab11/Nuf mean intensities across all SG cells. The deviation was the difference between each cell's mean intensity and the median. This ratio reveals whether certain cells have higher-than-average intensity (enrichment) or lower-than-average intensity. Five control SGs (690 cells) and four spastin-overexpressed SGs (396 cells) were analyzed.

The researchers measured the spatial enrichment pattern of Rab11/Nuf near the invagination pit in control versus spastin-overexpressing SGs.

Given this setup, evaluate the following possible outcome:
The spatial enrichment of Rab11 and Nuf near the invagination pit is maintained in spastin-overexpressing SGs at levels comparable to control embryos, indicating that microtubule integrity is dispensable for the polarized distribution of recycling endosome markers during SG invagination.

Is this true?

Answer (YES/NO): NO